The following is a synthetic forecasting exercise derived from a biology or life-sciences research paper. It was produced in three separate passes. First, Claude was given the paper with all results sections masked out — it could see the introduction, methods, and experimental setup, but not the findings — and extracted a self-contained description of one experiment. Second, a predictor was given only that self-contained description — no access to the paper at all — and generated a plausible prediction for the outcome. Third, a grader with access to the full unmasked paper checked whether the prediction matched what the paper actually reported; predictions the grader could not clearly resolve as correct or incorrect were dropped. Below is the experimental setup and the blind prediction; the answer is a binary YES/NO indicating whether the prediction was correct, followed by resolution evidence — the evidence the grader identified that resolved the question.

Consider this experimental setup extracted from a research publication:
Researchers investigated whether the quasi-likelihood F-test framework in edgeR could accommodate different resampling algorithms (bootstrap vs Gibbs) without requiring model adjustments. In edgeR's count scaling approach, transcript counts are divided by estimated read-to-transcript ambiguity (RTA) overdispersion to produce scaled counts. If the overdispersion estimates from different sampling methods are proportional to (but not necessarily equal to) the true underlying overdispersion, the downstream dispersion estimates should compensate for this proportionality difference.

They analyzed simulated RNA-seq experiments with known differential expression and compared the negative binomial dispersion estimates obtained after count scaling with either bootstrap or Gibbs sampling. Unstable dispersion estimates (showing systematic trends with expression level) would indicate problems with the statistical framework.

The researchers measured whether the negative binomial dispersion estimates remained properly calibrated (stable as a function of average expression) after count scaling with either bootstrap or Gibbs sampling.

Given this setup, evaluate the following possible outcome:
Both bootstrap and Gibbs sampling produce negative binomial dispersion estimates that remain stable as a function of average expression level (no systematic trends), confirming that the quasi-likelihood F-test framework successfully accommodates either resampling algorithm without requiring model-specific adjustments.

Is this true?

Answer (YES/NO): YES